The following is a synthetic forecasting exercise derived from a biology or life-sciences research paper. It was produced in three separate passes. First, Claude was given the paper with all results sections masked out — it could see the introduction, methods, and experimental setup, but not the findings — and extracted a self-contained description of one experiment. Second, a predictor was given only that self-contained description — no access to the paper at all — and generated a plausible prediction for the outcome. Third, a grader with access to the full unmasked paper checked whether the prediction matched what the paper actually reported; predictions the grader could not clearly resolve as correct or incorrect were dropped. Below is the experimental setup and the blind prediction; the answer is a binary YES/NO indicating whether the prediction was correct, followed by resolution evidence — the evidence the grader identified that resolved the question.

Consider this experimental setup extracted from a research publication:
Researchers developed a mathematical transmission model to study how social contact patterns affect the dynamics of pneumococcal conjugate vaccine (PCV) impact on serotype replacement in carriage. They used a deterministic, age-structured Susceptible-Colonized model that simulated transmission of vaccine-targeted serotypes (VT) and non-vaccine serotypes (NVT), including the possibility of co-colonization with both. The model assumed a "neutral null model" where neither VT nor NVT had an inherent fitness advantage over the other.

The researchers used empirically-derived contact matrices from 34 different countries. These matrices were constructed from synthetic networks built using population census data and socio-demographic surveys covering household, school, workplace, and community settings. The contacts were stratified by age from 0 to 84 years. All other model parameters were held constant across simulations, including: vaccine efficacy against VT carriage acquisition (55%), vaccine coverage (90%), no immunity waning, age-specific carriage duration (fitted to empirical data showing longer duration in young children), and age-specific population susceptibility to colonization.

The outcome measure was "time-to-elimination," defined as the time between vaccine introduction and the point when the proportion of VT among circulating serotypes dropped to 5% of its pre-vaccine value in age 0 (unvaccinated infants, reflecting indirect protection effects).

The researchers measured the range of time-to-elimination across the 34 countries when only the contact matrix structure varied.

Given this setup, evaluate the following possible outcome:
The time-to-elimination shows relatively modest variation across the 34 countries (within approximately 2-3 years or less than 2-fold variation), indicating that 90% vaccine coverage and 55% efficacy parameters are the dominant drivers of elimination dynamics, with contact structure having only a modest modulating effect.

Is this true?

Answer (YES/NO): NO